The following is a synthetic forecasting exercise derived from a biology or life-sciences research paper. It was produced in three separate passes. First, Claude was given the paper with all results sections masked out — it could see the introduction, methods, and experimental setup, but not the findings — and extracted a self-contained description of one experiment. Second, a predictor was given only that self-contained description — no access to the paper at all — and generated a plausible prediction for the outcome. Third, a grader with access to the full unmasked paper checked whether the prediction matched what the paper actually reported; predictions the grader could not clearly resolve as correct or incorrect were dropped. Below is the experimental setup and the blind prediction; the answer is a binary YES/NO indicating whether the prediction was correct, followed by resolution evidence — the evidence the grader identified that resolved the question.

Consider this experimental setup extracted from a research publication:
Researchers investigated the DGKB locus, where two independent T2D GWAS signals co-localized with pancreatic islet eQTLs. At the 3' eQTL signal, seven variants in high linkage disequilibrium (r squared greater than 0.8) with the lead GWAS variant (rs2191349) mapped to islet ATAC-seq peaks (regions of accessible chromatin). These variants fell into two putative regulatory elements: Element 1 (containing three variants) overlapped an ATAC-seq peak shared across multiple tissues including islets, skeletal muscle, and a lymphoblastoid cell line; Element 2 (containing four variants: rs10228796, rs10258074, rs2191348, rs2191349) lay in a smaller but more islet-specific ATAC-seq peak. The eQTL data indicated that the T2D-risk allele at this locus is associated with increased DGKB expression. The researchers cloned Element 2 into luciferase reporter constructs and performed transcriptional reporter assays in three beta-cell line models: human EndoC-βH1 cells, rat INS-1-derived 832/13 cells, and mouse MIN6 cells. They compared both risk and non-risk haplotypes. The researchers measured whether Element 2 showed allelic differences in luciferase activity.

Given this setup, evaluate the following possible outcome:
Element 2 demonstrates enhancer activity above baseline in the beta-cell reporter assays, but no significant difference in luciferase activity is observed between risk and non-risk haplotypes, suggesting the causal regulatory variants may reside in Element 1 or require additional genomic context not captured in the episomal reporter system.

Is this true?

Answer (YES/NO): NO